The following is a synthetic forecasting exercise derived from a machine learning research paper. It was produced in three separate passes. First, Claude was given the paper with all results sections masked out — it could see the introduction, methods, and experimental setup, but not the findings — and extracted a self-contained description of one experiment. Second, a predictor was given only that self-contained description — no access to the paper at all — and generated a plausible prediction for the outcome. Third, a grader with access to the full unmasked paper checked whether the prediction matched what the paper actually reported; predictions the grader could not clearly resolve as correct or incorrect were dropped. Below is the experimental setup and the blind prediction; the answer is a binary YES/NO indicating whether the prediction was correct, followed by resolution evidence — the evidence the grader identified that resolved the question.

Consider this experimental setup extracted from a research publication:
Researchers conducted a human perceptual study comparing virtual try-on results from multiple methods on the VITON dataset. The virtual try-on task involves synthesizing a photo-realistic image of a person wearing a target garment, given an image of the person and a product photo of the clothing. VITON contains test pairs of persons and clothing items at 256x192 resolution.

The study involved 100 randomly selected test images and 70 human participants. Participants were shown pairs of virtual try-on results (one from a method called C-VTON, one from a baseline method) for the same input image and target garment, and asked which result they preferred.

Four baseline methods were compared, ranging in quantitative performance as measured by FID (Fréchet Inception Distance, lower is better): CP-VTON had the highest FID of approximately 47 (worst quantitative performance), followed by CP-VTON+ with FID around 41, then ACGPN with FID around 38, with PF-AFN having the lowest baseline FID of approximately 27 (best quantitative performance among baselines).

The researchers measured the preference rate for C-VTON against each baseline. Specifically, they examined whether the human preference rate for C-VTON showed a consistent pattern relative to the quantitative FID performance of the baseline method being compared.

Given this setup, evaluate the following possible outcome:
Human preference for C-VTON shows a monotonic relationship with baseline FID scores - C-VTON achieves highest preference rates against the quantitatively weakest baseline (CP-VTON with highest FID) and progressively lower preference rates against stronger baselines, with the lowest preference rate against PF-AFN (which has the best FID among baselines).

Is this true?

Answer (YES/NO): YES